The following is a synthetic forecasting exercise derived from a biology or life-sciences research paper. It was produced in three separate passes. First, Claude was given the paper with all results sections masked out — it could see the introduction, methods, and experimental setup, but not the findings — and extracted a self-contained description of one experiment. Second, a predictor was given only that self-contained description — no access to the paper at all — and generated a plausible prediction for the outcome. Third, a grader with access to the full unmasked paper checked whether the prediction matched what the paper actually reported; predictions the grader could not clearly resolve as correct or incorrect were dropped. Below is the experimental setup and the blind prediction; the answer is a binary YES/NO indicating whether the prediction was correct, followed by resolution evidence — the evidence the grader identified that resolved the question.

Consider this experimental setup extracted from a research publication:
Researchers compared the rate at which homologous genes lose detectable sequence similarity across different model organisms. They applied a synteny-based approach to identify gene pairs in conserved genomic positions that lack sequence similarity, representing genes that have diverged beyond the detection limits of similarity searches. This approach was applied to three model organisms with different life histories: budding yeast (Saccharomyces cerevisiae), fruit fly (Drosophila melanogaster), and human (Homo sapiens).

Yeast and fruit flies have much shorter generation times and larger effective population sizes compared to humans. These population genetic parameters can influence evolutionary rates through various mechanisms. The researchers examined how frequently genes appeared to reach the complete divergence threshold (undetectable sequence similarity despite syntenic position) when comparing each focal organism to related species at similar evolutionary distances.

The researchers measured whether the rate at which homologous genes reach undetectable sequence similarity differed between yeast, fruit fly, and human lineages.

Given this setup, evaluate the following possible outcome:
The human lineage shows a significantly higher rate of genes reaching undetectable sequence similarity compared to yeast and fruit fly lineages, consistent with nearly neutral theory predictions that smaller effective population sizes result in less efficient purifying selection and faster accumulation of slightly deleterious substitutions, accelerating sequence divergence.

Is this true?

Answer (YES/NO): NO